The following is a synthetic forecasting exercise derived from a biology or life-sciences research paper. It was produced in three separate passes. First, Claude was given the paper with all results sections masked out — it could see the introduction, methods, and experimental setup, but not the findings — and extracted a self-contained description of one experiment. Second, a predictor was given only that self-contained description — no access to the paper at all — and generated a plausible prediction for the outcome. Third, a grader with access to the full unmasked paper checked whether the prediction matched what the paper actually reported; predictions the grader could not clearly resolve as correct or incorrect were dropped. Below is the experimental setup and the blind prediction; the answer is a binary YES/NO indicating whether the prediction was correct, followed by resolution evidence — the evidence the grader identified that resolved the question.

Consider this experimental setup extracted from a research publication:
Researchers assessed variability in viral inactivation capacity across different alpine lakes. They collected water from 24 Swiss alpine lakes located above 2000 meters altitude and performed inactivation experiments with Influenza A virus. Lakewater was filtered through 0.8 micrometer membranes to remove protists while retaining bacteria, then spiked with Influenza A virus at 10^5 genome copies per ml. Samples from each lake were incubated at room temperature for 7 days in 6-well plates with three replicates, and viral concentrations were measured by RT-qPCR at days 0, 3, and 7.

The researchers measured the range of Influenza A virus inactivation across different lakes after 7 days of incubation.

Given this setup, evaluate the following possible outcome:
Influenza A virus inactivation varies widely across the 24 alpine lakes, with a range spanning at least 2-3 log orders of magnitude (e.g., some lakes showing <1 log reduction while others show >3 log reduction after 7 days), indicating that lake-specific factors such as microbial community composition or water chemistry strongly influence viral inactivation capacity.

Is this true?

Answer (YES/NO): NO